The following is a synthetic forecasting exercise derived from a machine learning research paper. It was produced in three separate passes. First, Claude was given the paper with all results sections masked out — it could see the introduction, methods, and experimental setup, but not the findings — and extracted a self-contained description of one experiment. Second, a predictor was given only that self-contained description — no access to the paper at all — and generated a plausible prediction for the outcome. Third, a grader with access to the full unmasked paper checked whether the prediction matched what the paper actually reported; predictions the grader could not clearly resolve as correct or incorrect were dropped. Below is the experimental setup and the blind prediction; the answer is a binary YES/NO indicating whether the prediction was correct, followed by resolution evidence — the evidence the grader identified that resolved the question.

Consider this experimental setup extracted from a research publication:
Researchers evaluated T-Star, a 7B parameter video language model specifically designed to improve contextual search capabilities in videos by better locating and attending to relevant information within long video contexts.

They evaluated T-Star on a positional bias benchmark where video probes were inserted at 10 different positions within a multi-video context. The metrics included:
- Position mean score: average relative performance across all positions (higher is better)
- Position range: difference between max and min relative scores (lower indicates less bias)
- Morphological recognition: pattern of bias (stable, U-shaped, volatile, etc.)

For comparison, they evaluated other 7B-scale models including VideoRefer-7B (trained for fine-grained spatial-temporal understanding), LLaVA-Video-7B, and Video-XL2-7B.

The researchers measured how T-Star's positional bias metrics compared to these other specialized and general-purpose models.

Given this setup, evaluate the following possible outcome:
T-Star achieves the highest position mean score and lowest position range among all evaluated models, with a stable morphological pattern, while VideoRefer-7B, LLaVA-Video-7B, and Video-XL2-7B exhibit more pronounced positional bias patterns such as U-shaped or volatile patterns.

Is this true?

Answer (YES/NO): NO